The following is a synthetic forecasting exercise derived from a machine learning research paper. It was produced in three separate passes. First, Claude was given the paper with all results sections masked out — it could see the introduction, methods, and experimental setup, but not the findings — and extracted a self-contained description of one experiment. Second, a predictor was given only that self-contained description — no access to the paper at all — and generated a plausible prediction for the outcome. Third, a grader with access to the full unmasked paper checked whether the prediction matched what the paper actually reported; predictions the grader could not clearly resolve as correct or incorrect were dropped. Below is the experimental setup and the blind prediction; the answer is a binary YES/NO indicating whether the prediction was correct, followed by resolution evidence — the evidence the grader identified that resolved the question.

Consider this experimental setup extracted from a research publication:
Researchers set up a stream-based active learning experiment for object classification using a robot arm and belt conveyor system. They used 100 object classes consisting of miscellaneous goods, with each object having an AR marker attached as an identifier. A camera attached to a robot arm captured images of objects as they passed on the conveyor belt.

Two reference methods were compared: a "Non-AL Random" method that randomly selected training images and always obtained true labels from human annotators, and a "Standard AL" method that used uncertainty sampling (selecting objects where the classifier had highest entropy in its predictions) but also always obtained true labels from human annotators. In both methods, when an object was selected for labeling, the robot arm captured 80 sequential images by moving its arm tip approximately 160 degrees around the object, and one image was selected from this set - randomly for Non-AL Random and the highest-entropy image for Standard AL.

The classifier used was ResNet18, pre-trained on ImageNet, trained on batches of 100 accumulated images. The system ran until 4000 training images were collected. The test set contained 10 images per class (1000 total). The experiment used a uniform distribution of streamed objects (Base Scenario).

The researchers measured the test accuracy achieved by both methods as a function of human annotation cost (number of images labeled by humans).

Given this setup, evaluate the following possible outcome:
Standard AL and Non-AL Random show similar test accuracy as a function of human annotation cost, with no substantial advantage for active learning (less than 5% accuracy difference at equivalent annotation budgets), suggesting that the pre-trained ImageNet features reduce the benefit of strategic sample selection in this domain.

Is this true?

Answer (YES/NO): YES